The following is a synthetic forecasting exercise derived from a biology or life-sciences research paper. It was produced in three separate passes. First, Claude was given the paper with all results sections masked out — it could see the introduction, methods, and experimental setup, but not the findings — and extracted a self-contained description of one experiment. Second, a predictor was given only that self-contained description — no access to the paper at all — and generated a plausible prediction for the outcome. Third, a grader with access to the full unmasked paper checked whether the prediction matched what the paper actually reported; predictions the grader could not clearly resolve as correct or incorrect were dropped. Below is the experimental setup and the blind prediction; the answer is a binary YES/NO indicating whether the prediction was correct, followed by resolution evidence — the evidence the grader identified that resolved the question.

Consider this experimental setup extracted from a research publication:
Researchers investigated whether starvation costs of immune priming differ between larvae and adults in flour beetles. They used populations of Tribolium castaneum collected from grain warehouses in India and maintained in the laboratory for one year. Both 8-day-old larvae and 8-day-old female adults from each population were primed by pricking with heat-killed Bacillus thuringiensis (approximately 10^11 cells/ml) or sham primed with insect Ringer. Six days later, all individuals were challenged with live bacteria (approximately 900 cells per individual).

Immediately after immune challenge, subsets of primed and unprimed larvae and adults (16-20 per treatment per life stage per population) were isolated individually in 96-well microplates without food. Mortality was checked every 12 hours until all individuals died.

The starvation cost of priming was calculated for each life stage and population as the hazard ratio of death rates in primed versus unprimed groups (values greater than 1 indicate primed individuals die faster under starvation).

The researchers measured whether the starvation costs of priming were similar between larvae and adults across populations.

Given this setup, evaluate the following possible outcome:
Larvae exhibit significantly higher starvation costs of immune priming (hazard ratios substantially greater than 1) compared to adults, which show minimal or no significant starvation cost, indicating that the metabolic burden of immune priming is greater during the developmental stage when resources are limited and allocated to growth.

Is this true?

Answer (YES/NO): NO